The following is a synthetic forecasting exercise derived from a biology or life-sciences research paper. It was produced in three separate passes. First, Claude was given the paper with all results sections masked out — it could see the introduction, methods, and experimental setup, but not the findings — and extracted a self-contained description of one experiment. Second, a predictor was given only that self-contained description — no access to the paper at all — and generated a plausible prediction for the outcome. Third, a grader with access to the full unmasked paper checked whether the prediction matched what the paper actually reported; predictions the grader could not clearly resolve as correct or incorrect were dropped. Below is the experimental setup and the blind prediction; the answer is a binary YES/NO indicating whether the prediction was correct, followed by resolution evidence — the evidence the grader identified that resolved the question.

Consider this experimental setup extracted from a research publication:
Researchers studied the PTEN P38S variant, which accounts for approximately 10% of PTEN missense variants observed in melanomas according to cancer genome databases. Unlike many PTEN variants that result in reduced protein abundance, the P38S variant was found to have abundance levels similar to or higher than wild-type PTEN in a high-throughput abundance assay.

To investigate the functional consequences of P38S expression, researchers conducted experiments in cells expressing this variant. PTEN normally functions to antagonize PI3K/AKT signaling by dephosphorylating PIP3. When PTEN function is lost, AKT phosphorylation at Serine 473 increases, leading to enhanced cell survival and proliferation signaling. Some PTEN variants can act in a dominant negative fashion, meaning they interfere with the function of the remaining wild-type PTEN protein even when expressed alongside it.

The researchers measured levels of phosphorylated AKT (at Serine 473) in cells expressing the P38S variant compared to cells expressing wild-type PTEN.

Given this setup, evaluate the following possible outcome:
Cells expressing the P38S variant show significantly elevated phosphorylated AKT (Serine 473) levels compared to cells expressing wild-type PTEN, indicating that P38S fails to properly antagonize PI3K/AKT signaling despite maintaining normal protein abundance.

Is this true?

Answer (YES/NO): YES